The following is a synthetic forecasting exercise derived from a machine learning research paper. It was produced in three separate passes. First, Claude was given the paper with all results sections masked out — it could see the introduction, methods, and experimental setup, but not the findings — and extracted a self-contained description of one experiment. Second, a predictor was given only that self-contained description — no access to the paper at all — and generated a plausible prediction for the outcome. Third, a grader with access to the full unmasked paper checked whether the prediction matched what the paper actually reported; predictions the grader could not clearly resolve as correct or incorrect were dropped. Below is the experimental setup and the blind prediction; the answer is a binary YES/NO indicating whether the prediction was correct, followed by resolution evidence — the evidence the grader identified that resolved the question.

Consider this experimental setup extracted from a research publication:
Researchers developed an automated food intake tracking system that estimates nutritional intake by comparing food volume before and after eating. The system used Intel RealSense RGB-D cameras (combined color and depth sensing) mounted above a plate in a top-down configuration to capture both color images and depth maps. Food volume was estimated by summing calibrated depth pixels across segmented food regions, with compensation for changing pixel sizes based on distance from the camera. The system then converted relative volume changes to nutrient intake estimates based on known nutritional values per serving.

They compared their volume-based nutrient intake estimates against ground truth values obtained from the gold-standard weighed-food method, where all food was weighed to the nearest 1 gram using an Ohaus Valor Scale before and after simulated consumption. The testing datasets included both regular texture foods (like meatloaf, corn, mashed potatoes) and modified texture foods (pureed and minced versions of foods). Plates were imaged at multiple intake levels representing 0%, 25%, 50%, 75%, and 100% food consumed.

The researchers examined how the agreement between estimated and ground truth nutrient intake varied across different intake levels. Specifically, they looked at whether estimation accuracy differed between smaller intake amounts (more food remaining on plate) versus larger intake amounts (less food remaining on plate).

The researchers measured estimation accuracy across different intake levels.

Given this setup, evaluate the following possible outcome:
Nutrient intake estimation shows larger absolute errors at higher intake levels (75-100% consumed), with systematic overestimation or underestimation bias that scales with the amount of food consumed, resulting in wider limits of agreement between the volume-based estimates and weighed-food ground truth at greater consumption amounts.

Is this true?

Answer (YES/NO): NO